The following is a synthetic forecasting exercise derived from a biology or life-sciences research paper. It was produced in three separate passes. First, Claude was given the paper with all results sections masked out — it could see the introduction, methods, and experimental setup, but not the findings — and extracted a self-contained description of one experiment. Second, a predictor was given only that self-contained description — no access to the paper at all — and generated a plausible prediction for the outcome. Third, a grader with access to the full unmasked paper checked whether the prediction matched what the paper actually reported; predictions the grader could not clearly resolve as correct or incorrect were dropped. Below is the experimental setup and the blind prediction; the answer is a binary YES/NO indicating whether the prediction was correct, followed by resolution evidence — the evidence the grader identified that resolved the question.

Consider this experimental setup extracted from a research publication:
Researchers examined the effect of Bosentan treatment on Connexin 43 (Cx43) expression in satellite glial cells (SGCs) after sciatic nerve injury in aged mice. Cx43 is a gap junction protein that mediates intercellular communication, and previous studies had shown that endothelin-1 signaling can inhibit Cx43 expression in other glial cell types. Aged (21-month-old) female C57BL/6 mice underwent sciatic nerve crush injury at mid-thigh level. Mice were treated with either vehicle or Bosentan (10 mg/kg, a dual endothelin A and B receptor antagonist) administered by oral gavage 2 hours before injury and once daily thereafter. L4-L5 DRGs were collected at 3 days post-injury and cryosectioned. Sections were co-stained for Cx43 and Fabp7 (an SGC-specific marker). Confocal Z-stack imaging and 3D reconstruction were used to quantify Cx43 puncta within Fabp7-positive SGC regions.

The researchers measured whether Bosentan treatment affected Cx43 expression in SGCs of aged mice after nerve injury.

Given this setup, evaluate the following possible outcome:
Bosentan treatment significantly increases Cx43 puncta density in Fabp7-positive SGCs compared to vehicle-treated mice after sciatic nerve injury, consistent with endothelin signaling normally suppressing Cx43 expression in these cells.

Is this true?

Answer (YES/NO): YES